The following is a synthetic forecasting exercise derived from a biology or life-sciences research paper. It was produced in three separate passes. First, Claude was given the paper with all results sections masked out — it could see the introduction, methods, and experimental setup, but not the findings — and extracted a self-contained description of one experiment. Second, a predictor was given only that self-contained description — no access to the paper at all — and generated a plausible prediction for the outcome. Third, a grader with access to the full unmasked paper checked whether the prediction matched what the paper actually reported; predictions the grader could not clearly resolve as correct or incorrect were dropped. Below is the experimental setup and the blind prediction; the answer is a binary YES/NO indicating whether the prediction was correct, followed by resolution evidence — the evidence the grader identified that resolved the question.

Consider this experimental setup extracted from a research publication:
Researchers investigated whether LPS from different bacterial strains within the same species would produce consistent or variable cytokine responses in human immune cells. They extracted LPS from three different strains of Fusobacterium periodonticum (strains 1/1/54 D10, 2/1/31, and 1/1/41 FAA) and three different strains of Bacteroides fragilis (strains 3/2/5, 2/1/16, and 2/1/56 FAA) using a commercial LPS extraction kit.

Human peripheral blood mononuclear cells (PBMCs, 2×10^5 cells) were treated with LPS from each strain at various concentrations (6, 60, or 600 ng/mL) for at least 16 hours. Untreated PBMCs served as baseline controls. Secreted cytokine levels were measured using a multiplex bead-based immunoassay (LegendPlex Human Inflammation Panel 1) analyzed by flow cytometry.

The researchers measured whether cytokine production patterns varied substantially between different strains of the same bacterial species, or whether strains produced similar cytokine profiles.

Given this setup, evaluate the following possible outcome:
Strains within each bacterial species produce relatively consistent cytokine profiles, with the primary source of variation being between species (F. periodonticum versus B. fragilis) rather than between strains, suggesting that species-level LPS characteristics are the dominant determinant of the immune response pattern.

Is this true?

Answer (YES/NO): YES